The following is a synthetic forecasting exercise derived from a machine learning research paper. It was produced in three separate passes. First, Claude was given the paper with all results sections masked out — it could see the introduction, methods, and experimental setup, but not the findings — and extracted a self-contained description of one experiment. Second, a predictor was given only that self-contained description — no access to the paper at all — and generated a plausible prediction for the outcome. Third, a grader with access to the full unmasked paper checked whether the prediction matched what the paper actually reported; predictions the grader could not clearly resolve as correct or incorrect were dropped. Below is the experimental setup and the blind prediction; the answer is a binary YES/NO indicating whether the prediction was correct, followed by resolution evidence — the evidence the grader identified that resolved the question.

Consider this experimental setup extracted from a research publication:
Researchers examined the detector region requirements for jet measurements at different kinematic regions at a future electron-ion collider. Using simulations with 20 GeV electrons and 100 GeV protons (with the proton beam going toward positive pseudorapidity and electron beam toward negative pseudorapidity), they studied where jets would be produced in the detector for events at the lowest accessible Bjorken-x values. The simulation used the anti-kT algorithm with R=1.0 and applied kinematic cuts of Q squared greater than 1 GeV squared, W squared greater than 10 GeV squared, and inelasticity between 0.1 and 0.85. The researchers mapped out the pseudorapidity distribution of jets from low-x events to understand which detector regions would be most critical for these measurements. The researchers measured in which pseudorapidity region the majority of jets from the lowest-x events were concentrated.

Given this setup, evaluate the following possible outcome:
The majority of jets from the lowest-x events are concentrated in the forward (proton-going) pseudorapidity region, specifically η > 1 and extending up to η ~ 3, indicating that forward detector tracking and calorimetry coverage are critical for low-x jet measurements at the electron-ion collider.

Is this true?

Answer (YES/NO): NO